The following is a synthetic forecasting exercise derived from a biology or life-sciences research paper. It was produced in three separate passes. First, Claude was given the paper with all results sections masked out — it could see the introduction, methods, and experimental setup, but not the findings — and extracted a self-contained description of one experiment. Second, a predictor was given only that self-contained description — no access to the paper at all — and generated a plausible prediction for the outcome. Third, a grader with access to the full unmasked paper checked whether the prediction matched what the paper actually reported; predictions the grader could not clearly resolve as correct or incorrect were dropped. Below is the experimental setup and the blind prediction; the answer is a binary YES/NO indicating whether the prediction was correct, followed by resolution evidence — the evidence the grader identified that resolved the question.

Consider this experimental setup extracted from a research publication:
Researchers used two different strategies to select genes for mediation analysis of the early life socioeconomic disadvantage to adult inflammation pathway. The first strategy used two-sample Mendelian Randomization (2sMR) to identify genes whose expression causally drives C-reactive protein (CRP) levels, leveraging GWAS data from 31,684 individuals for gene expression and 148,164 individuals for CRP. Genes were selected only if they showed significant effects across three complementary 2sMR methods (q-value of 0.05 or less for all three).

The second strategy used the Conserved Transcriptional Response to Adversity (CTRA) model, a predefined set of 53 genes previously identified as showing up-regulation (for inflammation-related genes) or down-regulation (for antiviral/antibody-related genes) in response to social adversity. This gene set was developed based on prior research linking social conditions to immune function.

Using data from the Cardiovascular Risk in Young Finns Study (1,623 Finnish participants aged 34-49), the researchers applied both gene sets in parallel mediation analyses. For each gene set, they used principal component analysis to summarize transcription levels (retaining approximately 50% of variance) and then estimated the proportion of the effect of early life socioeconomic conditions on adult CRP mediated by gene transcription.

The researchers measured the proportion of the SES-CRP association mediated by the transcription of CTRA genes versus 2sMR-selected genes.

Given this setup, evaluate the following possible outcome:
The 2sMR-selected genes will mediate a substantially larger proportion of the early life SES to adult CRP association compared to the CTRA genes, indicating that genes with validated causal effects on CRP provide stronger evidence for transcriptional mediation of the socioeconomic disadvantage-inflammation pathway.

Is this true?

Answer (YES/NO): YES